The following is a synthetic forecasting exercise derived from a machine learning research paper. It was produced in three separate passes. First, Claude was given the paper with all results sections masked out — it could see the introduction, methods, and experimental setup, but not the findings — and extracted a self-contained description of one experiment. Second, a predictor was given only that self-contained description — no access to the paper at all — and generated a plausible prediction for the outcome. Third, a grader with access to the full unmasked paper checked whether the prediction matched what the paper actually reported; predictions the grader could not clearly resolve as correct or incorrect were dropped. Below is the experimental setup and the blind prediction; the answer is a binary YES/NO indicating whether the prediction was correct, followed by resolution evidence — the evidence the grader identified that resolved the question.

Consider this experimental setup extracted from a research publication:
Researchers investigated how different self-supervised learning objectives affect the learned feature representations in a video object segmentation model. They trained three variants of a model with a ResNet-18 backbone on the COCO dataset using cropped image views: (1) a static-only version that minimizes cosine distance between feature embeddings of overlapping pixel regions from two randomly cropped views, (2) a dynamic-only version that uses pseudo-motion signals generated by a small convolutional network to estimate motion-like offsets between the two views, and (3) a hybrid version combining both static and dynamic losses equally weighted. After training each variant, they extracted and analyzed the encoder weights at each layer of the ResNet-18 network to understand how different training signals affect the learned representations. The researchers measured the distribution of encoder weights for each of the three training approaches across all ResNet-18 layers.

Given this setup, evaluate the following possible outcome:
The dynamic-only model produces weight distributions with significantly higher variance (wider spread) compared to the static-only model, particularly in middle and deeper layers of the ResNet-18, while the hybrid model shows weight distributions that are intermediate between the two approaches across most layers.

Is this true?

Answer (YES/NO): NO